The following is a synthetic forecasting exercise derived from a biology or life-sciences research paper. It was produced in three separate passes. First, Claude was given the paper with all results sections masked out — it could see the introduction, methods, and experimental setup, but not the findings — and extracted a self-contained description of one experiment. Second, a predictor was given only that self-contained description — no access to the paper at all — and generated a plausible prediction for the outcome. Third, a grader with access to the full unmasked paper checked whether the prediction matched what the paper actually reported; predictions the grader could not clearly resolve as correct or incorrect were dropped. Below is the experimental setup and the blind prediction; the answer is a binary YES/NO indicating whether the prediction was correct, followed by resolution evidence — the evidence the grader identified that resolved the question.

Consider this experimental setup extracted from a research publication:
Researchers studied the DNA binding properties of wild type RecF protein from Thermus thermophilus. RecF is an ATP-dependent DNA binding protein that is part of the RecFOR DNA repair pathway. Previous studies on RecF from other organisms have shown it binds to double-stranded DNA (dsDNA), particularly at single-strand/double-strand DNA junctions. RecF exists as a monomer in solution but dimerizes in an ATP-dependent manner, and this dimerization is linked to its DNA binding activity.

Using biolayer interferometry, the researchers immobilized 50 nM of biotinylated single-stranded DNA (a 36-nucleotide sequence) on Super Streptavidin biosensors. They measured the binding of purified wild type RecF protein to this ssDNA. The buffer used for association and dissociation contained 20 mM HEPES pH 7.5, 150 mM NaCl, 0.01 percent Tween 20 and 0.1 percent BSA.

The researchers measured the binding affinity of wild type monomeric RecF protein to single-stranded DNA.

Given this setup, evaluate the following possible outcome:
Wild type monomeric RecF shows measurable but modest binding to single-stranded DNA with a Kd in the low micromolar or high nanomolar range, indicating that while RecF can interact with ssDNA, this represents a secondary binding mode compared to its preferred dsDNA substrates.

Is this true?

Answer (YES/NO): NO